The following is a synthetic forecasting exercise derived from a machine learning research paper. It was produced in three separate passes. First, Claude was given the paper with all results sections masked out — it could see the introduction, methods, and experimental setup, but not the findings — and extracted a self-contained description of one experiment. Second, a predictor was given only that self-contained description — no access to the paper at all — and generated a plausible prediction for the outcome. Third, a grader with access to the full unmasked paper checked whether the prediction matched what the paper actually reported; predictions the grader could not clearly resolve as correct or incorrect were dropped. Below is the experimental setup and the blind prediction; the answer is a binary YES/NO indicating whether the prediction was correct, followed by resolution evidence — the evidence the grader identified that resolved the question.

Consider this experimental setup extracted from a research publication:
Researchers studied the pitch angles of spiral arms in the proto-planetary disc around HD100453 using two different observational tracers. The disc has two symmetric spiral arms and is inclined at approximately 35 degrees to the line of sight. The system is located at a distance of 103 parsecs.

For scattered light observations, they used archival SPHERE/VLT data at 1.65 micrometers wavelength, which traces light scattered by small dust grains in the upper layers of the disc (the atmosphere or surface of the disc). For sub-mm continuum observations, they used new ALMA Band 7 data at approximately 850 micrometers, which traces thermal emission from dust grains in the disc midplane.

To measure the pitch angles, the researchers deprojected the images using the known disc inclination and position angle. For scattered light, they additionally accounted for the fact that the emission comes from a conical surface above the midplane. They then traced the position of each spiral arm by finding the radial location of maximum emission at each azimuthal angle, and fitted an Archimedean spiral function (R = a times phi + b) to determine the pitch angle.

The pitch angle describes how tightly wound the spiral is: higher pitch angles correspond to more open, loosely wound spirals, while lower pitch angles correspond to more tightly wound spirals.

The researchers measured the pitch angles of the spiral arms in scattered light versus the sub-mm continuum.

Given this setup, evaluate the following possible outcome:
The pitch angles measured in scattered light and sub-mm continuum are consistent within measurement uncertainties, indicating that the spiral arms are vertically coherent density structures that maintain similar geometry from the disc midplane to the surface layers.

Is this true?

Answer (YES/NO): NO